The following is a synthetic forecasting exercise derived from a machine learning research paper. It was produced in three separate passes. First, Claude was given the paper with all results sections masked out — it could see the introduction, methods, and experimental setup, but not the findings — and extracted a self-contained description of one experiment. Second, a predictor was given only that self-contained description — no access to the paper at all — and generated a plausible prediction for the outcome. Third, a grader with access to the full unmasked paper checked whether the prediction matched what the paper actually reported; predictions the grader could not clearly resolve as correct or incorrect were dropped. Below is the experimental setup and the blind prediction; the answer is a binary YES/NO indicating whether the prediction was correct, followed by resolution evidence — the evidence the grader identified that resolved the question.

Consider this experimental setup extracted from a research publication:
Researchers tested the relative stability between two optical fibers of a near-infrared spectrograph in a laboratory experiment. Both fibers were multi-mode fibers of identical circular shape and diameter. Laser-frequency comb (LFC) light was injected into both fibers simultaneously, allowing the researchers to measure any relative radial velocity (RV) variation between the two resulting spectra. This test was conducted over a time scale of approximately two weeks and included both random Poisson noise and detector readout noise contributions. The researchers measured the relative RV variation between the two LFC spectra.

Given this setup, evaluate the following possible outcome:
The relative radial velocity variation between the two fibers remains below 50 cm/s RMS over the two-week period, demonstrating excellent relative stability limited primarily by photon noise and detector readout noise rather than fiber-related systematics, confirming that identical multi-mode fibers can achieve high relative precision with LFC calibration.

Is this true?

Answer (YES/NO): NO